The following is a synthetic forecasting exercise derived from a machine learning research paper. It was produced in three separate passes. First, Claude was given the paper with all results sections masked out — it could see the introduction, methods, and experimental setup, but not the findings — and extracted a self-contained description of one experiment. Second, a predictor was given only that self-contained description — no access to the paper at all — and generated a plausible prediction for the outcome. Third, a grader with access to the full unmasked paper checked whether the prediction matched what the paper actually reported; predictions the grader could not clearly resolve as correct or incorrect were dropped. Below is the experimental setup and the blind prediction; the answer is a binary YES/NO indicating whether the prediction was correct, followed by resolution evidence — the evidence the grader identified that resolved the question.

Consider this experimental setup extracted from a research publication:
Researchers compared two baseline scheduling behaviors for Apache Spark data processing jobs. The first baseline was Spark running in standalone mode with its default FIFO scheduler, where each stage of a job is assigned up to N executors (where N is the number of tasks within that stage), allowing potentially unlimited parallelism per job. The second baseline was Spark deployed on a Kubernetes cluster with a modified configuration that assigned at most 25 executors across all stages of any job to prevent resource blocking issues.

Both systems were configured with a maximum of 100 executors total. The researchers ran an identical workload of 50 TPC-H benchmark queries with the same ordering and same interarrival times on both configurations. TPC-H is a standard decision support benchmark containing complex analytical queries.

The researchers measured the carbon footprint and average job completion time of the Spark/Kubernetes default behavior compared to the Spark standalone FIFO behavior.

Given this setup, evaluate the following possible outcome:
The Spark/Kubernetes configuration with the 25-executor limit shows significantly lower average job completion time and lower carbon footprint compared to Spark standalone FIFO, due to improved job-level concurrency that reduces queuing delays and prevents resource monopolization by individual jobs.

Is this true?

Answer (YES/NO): YES